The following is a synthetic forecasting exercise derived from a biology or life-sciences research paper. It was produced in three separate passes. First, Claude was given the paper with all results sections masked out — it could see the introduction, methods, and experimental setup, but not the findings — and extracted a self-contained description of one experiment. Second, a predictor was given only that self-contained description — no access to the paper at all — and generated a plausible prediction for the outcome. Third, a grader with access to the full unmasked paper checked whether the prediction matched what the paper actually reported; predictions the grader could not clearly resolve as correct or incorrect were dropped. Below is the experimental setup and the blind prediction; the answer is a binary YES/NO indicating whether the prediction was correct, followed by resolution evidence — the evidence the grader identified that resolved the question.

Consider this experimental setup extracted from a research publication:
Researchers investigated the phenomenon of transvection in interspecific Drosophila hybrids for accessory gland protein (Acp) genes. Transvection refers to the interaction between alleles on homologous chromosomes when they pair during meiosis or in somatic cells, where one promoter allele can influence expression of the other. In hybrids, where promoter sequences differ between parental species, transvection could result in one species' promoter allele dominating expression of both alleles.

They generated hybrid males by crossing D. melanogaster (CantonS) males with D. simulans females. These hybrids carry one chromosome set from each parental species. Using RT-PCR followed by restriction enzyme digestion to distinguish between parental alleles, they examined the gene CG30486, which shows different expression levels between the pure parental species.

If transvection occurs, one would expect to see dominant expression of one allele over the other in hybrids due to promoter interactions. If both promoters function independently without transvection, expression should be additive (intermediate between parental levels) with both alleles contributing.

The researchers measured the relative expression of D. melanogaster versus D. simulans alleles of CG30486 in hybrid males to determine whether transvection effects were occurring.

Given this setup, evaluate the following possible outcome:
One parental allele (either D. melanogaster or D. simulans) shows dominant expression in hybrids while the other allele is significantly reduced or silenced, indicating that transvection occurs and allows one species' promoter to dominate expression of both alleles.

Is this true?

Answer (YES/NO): NO